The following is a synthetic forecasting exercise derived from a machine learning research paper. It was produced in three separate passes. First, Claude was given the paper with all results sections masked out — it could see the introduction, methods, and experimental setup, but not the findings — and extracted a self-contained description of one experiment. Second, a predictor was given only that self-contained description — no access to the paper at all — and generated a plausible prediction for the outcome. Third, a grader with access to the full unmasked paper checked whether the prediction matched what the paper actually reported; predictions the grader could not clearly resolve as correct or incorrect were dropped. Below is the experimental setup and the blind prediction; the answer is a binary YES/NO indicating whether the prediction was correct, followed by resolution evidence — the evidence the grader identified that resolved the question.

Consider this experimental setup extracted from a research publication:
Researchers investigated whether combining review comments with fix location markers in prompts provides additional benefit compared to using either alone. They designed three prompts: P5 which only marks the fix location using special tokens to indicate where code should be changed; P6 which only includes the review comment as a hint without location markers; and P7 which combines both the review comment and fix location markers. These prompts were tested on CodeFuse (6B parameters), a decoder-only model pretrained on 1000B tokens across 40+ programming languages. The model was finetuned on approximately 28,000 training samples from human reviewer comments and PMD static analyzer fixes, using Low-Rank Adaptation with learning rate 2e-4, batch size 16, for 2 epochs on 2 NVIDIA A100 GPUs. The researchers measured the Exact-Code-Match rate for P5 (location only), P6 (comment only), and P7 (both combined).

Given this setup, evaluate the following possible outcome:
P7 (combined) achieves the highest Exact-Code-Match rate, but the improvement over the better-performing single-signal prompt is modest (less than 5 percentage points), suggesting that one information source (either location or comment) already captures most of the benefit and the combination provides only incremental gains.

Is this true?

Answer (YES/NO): NO